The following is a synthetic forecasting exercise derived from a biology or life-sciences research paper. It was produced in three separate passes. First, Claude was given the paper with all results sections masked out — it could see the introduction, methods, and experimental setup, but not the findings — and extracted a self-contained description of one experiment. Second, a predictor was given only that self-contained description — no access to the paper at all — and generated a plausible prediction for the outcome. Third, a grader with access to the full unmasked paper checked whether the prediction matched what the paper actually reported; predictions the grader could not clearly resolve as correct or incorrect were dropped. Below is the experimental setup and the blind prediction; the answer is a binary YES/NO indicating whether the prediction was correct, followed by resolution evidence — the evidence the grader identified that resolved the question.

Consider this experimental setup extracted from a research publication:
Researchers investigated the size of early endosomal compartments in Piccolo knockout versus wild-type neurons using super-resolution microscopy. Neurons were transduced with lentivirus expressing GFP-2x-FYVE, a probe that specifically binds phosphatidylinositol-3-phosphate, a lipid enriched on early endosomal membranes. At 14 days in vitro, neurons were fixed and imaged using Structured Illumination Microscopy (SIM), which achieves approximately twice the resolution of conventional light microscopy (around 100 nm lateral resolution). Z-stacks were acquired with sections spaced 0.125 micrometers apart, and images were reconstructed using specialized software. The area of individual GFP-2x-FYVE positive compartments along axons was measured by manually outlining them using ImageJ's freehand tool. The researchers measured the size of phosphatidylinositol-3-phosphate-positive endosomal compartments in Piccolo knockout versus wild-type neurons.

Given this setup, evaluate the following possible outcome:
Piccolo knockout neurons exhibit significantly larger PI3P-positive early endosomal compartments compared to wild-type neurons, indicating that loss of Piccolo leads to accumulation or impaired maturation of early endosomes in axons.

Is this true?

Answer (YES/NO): NO